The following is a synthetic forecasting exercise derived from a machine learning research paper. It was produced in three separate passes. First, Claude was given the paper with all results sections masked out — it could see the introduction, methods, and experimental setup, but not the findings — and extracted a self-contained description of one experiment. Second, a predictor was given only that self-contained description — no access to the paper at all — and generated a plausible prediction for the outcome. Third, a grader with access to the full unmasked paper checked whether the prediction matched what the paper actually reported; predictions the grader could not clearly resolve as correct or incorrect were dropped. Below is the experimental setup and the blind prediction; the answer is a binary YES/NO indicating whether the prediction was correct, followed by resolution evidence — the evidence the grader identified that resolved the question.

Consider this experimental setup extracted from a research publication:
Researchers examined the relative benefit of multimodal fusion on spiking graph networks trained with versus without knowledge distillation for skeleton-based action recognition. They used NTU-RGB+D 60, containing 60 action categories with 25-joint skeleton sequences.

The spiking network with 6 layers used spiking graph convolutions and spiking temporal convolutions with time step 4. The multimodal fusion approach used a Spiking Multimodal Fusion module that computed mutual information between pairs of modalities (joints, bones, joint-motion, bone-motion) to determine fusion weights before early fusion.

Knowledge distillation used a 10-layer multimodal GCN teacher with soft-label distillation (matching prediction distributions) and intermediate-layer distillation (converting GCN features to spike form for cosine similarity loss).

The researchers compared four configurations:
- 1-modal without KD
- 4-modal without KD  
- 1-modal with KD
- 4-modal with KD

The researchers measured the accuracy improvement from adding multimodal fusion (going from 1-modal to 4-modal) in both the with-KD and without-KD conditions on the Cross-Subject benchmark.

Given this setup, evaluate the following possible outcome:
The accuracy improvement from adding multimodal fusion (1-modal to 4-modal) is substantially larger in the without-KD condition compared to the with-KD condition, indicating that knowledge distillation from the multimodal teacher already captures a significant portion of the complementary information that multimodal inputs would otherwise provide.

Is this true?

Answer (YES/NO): NO